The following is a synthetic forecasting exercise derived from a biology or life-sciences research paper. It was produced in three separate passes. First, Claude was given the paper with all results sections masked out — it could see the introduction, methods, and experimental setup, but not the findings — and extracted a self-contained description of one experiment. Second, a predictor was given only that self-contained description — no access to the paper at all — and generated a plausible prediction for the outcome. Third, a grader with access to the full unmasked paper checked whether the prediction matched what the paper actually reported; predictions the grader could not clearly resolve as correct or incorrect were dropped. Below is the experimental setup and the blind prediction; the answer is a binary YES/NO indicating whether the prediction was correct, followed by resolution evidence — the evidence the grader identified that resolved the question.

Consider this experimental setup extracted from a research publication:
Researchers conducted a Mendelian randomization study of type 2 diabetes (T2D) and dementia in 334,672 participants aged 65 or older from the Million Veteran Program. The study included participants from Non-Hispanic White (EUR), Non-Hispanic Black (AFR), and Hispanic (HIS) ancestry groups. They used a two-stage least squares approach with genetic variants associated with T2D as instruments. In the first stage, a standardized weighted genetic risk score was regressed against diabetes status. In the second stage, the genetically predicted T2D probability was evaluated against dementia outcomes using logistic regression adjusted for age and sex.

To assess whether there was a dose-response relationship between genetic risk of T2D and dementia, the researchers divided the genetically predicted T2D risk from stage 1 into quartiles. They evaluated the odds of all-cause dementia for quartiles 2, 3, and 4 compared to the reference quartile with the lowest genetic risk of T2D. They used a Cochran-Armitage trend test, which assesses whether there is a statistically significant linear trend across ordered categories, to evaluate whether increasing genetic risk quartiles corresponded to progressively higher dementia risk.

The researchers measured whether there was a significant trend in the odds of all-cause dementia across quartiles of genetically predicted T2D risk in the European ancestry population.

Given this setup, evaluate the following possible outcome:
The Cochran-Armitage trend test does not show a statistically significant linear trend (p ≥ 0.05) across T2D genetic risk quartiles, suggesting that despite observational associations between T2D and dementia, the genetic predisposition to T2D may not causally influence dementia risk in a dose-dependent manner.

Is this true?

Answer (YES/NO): NO